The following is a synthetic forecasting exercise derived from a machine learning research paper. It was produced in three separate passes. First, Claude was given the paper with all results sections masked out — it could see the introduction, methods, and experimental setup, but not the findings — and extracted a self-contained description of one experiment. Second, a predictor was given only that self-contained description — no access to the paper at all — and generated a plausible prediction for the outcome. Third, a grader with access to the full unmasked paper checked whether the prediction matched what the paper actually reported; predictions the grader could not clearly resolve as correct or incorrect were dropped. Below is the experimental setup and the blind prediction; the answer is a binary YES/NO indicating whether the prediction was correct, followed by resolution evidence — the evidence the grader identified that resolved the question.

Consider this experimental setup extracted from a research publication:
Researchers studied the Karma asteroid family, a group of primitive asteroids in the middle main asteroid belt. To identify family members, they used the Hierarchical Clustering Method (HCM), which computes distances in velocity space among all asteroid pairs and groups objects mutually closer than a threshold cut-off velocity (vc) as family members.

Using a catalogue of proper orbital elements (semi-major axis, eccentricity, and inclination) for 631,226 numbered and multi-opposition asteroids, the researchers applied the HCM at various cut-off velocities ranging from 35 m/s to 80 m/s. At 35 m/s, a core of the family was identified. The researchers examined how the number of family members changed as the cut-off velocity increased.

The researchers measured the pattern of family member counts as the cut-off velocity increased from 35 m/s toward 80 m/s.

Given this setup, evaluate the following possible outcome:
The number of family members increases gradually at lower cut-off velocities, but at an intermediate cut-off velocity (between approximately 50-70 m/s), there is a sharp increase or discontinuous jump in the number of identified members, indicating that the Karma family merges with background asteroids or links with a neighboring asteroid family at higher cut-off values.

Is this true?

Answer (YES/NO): NO